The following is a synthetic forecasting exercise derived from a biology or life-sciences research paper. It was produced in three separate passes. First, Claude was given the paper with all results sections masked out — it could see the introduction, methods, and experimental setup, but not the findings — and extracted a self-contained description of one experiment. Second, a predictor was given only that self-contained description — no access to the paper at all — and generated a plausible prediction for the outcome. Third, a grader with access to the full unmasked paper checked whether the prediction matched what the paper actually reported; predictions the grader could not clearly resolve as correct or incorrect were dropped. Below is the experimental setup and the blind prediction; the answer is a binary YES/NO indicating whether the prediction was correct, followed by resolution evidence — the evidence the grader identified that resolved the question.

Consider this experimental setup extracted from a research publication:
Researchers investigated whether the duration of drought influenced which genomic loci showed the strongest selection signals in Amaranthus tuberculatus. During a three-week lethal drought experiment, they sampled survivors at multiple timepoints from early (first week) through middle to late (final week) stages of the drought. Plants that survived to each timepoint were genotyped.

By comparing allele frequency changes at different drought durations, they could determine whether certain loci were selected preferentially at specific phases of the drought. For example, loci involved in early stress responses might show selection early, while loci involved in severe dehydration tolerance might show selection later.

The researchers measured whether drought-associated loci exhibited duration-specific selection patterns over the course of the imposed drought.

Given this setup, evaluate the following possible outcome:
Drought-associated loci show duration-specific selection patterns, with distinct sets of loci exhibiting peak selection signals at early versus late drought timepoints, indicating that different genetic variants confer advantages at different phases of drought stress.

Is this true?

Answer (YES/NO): NO